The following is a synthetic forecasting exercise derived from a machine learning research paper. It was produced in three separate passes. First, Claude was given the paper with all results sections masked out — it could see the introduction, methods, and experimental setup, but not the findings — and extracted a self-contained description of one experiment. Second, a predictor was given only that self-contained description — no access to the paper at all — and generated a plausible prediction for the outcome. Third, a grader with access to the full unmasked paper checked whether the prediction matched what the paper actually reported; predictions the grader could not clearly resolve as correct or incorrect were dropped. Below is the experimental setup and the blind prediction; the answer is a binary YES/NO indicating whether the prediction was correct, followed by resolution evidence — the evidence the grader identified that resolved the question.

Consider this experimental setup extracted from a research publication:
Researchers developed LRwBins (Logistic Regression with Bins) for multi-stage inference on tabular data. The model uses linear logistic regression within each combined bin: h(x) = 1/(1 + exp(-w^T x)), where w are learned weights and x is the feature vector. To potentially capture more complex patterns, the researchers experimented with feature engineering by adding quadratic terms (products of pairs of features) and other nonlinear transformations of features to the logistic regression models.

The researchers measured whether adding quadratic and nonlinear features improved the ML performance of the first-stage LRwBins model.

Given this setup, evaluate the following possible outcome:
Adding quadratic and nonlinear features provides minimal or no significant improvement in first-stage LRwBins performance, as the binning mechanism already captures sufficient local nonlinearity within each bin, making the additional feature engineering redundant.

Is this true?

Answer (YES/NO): YES